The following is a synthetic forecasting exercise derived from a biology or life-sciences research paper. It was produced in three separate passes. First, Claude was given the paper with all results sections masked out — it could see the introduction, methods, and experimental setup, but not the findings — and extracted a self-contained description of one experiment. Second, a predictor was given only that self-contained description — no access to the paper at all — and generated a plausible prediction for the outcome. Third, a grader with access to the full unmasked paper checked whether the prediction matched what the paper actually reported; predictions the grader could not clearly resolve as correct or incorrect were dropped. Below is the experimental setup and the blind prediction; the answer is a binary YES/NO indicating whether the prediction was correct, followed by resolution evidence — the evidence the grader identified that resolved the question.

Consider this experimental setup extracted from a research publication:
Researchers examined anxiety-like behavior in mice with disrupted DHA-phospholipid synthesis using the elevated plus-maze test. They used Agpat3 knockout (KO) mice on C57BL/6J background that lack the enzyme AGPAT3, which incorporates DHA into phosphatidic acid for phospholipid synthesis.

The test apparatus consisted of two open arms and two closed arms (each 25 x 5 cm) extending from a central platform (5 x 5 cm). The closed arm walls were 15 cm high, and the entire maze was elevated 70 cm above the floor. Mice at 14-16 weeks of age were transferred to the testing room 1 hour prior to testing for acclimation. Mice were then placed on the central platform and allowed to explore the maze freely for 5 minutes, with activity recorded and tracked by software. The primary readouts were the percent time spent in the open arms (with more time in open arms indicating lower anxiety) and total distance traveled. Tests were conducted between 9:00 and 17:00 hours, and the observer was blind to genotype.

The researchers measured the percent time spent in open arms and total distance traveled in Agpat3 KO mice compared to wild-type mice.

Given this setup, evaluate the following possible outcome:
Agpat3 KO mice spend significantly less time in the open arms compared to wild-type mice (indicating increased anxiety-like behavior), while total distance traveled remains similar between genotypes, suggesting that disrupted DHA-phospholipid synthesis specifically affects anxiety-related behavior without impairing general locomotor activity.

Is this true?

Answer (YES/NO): NO